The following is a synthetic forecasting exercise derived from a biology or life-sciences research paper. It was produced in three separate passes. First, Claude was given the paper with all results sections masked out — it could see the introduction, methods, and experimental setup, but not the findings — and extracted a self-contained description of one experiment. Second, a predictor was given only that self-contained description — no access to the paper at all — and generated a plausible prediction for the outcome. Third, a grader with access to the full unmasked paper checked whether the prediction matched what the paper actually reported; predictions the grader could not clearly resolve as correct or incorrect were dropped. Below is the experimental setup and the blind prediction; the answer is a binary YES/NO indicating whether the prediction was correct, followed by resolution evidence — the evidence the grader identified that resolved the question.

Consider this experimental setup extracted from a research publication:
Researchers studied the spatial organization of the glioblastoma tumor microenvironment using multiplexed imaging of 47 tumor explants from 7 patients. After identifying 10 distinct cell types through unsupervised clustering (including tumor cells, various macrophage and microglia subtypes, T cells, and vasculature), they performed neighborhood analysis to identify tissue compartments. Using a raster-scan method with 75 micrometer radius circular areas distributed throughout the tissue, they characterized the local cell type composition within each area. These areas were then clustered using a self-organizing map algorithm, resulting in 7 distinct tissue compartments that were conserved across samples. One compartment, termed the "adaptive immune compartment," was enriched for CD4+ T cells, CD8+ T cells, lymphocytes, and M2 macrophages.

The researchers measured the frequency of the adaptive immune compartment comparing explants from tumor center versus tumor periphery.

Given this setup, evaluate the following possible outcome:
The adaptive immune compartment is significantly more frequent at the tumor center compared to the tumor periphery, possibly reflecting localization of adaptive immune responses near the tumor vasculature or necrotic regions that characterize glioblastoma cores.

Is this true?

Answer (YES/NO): YES